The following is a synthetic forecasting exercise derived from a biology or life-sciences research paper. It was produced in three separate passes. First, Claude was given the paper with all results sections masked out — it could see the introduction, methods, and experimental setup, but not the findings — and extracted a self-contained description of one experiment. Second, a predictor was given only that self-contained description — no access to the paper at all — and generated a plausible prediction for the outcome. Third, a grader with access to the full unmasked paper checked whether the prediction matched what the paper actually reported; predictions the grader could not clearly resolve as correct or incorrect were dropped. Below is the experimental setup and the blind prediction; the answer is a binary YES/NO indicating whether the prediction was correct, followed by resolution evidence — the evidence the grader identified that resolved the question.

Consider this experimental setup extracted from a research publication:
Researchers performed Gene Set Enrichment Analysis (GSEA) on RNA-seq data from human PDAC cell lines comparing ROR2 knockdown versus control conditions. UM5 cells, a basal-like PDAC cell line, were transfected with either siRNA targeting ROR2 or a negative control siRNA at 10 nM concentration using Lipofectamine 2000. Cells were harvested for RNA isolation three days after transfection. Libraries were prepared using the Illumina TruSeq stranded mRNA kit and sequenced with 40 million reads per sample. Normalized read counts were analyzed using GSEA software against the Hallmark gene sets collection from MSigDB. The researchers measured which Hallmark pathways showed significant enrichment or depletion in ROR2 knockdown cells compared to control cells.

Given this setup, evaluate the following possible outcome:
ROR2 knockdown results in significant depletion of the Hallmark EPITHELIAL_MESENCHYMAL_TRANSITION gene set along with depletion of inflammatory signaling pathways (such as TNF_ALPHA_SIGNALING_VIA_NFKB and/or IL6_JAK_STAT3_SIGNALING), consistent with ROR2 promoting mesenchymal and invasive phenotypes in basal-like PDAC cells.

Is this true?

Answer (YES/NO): NO